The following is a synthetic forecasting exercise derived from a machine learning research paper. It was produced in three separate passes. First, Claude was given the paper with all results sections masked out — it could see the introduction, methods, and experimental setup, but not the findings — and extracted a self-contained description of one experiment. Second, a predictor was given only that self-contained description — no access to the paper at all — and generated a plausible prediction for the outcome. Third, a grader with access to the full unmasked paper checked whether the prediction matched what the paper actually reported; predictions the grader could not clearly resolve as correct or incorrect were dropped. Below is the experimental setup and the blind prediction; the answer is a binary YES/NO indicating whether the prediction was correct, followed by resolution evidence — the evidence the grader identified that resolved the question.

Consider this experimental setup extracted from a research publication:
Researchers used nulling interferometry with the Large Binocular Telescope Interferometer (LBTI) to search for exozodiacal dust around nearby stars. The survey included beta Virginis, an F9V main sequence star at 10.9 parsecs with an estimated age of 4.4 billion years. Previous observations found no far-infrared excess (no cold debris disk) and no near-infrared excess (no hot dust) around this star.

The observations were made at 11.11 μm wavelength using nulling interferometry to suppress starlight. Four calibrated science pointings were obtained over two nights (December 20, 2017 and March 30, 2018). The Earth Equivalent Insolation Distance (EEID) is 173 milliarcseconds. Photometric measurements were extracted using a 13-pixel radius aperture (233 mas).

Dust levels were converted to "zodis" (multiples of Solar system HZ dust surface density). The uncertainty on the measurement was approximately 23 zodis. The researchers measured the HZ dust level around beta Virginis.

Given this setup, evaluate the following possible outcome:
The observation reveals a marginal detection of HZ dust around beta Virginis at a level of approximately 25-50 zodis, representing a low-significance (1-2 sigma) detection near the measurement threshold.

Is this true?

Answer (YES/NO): NO